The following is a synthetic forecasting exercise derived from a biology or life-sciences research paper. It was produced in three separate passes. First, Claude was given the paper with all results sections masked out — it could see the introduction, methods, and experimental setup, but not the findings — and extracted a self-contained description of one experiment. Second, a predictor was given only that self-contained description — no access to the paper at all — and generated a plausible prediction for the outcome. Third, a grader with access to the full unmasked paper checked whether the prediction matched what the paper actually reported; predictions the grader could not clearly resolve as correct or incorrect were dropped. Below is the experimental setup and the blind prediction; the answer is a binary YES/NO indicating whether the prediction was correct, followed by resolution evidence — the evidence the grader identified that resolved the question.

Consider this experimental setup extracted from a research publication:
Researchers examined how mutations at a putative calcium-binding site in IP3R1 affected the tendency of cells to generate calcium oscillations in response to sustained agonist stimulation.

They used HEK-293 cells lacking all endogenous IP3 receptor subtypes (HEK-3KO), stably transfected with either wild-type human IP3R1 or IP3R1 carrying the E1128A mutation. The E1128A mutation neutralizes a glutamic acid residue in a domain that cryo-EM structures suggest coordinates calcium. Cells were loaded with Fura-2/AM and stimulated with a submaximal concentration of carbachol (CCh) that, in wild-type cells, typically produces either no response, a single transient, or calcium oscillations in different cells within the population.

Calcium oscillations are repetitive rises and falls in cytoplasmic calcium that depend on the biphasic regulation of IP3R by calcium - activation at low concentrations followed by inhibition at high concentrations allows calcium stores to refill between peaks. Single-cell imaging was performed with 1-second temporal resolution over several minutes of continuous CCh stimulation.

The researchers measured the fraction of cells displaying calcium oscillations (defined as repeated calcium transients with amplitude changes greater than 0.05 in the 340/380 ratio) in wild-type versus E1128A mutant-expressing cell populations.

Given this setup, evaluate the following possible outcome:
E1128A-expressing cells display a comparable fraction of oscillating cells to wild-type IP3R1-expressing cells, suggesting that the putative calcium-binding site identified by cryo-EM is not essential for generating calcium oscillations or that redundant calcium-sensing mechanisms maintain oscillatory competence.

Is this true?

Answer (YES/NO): NO